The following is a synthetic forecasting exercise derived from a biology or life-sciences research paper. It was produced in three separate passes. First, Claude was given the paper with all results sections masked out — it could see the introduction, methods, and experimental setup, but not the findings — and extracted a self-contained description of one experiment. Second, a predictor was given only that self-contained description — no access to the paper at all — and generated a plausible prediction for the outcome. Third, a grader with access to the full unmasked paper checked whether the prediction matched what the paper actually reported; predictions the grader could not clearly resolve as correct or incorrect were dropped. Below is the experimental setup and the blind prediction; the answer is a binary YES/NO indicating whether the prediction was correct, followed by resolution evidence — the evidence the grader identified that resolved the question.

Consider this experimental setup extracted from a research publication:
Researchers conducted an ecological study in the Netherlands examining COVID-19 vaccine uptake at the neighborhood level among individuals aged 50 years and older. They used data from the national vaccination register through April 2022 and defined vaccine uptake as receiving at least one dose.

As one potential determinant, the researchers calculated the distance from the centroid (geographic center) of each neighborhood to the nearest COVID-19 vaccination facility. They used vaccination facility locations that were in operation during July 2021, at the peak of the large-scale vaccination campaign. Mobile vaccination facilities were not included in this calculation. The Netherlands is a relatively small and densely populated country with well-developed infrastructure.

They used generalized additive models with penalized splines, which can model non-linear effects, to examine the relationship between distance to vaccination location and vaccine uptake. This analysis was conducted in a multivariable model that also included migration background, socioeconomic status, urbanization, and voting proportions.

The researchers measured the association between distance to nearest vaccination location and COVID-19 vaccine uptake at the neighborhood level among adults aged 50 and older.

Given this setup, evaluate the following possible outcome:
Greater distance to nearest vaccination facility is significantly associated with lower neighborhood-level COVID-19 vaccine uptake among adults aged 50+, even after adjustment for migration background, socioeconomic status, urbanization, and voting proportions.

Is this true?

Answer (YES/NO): NO